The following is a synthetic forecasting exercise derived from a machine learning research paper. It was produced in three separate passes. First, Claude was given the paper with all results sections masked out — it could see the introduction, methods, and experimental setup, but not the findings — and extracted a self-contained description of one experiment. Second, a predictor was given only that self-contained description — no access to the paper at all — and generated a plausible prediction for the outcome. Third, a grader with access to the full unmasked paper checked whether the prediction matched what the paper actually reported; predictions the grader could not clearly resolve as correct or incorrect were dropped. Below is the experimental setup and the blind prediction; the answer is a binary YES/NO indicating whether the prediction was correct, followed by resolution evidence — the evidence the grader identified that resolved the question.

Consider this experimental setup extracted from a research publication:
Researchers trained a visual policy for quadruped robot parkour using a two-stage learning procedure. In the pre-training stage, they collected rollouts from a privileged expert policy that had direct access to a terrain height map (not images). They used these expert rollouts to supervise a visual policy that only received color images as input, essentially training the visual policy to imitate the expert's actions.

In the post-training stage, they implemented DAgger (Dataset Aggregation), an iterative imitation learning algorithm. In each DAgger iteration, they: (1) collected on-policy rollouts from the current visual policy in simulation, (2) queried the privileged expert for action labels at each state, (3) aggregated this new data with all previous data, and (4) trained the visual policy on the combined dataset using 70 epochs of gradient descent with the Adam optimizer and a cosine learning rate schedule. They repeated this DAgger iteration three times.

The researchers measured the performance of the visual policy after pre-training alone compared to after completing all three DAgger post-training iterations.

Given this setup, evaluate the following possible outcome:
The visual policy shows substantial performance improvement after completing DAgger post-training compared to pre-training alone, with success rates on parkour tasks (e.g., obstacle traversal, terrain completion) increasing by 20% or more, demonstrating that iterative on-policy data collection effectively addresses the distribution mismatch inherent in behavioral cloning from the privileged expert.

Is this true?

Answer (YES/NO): YES